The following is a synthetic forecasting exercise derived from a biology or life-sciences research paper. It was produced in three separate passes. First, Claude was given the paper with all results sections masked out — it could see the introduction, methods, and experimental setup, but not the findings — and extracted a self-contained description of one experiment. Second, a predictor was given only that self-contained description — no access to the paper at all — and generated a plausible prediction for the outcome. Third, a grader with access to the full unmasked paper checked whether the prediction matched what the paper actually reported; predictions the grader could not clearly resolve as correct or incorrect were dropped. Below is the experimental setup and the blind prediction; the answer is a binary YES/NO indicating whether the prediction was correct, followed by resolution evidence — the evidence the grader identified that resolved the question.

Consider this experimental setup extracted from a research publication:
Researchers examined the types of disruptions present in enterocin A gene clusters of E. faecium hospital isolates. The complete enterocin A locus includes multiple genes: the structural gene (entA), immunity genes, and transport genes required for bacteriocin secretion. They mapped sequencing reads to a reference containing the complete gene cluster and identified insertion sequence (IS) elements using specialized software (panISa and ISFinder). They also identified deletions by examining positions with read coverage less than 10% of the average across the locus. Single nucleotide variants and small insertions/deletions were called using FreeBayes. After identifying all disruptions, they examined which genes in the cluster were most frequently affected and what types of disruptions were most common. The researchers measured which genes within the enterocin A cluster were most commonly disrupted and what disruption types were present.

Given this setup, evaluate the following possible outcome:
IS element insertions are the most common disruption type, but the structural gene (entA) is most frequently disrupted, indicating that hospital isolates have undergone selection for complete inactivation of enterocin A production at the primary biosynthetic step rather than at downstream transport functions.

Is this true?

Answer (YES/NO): NO